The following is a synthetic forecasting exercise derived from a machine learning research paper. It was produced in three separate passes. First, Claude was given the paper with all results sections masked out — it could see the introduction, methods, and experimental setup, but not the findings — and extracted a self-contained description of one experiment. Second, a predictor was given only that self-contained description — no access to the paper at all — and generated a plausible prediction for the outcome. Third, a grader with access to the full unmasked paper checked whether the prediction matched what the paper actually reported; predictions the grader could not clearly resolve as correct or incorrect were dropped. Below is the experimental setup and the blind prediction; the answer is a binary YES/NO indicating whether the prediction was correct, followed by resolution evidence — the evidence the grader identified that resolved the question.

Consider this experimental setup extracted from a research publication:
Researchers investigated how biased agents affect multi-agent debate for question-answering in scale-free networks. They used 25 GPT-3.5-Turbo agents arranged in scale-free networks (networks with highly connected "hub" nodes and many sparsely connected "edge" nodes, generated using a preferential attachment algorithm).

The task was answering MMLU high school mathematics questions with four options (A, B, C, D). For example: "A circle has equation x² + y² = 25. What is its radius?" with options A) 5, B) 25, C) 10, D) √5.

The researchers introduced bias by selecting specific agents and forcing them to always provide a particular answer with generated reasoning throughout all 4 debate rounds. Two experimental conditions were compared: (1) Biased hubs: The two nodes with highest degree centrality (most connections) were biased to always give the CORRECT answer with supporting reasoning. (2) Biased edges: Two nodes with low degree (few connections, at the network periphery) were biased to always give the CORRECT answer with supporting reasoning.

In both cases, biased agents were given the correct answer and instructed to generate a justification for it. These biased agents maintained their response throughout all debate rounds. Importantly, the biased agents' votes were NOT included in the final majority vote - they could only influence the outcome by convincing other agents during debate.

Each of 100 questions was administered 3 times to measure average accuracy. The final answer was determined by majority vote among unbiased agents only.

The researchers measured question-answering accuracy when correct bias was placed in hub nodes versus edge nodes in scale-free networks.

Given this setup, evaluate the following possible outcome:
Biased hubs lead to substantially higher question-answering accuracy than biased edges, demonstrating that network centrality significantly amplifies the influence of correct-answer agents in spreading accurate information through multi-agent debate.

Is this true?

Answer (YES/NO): YES